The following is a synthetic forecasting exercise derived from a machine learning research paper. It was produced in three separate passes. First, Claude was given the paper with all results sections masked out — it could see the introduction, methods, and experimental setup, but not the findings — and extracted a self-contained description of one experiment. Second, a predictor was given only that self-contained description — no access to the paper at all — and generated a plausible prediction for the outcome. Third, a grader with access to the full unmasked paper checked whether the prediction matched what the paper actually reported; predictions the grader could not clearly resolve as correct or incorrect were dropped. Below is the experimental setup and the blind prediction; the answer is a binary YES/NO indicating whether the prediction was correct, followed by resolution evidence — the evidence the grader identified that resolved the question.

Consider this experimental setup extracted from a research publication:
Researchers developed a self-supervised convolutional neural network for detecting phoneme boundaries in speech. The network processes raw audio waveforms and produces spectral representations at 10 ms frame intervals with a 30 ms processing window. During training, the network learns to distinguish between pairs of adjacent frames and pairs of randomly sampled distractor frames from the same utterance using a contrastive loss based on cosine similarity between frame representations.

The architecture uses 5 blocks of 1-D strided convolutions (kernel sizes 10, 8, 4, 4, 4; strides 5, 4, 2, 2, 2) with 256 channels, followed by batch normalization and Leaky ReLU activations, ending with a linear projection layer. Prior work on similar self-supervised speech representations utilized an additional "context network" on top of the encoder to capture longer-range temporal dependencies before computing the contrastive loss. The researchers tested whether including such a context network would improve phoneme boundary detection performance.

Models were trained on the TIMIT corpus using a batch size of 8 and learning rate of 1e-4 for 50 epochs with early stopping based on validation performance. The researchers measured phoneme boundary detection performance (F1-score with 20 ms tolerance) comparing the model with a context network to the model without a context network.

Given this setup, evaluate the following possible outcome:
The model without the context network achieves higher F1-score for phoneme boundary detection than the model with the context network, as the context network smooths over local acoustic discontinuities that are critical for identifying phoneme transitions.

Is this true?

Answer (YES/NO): YES